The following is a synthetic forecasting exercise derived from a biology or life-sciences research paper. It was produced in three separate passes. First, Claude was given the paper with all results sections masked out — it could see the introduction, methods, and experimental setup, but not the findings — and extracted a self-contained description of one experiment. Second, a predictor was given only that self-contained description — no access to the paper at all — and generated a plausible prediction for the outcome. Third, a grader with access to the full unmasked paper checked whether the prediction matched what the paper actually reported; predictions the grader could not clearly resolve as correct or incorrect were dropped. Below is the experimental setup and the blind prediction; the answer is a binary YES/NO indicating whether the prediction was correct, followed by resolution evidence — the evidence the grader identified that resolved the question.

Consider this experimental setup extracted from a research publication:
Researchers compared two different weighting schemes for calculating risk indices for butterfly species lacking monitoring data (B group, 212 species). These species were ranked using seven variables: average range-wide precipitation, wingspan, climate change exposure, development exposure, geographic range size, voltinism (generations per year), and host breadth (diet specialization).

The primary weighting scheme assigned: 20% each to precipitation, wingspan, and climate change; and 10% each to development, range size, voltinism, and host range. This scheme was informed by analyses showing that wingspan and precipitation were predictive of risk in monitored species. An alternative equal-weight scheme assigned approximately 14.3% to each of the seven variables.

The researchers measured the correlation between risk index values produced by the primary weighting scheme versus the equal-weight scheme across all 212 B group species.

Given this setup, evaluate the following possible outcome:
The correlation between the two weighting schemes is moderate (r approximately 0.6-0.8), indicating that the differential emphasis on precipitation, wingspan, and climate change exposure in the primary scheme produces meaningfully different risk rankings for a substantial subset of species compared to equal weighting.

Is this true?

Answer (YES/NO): NO